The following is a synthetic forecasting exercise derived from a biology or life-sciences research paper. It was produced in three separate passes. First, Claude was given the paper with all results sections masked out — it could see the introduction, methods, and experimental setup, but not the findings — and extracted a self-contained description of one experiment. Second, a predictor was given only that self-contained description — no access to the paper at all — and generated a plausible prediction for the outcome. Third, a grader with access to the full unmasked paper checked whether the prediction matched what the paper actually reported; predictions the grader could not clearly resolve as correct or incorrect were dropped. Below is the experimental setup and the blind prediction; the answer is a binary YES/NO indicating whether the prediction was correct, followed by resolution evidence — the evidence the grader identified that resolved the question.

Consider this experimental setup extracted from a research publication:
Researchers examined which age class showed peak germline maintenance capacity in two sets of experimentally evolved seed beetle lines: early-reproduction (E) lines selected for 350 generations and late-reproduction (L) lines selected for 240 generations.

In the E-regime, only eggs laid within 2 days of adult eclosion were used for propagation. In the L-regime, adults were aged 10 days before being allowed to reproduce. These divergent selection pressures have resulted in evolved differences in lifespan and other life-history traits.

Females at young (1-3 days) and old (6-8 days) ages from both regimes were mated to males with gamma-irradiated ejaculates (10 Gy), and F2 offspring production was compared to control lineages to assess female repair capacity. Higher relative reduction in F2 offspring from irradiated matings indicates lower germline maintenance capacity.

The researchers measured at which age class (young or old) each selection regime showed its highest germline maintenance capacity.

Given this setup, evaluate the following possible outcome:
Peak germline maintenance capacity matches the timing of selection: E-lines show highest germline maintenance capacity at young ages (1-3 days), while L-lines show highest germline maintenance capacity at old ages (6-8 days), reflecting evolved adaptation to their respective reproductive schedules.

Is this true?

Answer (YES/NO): YES